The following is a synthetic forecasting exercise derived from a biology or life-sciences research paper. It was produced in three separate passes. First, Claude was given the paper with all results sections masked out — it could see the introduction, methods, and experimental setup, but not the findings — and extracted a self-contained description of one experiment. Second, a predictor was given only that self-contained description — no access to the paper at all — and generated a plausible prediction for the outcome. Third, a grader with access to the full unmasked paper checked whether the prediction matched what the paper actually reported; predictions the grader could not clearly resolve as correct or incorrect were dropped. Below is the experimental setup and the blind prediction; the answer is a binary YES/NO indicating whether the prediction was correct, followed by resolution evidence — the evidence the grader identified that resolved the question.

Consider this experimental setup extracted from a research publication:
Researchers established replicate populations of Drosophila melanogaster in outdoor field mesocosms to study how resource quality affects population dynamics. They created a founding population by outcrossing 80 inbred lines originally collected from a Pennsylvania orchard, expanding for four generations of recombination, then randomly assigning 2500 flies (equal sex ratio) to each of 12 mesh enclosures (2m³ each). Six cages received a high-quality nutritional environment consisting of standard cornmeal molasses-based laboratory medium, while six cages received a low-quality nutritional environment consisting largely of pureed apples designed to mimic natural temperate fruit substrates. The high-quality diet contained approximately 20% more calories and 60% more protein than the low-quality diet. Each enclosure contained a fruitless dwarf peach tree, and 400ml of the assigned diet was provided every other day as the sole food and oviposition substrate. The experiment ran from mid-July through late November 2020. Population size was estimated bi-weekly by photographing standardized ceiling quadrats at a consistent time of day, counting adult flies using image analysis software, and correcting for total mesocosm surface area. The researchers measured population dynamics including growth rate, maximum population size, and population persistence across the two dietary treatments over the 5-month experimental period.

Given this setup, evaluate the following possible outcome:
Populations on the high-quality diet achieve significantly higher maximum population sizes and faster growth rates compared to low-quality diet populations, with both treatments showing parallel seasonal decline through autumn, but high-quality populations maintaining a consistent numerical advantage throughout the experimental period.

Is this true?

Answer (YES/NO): NO